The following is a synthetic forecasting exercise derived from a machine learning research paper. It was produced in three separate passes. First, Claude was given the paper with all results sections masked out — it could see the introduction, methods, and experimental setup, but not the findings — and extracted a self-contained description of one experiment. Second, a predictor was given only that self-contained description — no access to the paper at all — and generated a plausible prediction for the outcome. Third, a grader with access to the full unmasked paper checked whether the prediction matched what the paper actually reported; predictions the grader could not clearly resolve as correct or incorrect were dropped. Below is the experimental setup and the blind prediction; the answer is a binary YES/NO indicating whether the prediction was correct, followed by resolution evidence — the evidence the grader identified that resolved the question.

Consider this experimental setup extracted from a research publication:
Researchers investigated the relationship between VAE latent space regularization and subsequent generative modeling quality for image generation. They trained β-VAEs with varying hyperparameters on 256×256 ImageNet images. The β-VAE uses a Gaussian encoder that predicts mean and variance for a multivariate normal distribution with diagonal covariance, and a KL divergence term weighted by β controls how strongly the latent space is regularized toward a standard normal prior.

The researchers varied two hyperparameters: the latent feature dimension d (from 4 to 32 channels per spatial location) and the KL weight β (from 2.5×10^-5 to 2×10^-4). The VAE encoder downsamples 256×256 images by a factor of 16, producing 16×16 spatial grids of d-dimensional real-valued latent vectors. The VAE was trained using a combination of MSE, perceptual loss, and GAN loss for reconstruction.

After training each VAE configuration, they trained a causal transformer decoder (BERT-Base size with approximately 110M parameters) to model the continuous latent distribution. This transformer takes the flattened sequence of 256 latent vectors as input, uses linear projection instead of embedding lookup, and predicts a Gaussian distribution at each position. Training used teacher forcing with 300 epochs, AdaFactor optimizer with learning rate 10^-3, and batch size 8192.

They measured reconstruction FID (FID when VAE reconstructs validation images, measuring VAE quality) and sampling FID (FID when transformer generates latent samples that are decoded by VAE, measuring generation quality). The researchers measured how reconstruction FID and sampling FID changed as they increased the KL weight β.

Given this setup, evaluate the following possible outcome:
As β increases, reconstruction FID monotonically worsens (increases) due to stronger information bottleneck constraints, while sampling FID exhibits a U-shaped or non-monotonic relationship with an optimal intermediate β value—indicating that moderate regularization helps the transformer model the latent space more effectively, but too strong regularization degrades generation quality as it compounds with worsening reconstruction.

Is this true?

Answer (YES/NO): NO